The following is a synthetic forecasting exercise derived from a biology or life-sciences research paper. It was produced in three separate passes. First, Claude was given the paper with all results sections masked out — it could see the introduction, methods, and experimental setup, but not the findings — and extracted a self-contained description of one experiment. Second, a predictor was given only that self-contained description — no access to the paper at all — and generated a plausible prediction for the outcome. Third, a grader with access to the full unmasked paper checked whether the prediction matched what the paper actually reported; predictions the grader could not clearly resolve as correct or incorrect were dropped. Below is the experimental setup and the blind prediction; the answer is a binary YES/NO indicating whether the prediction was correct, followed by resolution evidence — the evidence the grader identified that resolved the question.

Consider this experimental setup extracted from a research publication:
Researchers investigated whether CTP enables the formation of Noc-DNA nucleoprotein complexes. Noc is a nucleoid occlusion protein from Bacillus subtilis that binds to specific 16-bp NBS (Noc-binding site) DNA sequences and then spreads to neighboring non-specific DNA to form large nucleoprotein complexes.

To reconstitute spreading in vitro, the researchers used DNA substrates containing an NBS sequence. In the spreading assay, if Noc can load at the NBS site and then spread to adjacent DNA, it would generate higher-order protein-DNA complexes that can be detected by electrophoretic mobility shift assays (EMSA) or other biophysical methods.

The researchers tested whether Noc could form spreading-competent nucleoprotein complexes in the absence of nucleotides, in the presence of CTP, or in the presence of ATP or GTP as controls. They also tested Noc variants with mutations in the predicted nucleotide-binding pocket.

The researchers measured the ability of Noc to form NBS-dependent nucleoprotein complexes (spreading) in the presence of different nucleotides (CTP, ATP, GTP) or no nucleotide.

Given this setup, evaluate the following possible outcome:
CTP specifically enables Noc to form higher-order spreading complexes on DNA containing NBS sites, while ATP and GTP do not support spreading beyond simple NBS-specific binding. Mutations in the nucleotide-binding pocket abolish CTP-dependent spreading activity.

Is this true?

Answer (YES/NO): YES